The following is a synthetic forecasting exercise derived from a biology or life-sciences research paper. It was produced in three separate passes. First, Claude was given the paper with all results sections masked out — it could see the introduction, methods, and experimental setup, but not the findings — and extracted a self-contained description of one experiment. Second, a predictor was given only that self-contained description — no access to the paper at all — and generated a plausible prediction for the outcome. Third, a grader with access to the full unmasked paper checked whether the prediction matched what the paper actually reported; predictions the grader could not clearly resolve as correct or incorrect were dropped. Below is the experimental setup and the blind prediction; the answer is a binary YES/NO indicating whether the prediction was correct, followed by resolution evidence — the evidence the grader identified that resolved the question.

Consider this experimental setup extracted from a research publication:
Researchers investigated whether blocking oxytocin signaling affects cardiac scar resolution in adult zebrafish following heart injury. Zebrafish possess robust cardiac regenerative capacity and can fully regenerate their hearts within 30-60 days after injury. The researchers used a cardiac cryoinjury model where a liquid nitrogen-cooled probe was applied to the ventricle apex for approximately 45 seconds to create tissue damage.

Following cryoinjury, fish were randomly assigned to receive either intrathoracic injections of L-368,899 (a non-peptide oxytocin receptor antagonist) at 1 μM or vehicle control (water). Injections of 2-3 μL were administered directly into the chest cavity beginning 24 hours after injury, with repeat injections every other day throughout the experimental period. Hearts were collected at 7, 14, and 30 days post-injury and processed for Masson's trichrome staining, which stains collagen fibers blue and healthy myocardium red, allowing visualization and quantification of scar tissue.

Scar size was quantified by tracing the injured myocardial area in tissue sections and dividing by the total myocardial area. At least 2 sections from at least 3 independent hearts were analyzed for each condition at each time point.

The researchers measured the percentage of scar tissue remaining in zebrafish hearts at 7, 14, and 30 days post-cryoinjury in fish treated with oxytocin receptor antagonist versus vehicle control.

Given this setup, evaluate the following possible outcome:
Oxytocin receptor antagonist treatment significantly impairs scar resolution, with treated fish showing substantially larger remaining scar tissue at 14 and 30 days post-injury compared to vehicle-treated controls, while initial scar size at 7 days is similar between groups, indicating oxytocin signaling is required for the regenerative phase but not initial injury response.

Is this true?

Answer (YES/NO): NO